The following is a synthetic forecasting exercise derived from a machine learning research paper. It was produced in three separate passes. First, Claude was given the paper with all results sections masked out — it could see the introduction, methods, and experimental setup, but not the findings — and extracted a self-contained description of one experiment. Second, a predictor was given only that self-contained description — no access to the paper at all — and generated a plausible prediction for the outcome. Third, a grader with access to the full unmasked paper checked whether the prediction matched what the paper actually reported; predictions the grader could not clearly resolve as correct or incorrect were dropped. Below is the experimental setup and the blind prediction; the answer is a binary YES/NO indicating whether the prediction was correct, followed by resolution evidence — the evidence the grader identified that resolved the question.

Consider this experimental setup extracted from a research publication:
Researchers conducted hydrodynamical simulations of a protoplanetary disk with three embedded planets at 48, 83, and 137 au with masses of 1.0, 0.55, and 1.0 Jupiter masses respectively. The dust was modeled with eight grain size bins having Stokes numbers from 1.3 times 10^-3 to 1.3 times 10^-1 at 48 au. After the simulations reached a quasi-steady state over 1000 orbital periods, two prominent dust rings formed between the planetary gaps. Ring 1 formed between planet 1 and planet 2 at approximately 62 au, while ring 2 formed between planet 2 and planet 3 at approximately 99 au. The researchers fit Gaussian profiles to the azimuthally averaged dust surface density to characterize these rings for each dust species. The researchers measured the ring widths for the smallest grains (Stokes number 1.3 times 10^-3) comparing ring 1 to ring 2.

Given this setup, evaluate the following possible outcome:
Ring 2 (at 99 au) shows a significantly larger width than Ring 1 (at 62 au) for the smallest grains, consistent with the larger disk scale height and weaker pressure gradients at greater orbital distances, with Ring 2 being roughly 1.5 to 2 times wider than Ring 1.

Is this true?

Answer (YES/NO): NO